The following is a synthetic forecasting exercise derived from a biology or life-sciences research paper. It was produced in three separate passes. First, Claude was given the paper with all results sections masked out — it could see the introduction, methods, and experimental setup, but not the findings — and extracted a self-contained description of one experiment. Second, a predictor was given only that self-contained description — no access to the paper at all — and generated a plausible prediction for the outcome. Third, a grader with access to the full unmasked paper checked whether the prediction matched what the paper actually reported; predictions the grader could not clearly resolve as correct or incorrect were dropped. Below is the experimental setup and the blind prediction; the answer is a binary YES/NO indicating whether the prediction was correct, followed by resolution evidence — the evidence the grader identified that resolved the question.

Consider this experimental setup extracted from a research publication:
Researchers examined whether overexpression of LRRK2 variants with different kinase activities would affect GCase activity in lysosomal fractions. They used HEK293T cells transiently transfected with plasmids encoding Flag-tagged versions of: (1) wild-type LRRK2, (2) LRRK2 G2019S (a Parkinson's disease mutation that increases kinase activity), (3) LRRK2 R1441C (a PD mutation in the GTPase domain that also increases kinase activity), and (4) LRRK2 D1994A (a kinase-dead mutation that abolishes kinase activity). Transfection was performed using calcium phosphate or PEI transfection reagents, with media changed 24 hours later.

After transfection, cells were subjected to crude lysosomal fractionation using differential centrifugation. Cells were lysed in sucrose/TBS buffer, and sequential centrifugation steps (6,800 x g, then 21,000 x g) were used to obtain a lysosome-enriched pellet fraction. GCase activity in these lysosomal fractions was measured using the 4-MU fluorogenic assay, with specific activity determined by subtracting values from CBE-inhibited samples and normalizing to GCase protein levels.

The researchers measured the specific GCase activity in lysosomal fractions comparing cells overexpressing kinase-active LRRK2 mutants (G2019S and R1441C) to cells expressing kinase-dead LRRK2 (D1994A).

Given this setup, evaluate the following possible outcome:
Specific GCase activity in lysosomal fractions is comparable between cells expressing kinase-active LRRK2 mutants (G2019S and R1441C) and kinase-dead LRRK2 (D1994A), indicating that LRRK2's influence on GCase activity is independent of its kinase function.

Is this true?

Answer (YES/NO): NO